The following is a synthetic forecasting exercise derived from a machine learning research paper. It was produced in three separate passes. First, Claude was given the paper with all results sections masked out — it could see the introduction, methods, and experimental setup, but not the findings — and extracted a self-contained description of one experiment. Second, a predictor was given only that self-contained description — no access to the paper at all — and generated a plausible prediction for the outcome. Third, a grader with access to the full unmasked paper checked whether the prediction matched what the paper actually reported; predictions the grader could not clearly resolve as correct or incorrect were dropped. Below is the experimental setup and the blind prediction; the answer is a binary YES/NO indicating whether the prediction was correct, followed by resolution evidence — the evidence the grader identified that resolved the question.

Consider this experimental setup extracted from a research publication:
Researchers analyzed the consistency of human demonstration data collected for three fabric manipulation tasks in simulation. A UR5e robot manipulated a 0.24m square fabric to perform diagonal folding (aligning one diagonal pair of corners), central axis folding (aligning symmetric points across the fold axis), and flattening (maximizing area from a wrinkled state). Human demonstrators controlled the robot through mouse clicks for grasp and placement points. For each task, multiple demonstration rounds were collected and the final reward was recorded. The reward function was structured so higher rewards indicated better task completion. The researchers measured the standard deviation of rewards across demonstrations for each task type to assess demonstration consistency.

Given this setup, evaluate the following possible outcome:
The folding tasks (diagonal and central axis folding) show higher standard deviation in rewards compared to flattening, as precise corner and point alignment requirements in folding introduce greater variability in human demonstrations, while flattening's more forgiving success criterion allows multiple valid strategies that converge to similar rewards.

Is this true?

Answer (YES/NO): NO